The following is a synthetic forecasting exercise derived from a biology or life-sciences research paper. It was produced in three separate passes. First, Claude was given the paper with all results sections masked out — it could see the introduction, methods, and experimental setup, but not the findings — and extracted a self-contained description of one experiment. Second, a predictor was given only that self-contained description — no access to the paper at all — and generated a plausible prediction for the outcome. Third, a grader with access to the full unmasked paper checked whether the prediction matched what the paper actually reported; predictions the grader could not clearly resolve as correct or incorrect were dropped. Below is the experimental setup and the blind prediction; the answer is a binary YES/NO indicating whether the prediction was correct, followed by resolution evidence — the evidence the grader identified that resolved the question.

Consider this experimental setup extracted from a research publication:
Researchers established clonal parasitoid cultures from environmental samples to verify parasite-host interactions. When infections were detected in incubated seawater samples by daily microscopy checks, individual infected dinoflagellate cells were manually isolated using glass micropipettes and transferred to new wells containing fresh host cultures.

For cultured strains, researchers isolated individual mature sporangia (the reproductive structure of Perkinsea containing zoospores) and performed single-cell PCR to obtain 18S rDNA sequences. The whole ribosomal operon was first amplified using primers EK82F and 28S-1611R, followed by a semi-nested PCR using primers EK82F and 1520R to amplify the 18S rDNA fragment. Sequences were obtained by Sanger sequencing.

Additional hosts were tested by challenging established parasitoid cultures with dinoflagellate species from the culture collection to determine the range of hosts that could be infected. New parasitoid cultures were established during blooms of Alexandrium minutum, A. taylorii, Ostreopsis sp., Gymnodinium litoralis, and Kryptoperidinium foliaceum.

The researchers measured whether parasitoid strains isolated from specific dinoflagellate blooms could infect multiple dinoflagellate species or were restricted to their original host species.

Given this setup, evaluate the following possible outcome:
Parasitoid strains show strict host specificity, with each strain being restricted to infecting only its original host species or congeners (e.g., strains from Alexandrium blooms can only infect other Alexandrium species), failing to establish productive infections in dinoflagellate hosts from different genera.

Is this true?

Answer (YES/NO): NO